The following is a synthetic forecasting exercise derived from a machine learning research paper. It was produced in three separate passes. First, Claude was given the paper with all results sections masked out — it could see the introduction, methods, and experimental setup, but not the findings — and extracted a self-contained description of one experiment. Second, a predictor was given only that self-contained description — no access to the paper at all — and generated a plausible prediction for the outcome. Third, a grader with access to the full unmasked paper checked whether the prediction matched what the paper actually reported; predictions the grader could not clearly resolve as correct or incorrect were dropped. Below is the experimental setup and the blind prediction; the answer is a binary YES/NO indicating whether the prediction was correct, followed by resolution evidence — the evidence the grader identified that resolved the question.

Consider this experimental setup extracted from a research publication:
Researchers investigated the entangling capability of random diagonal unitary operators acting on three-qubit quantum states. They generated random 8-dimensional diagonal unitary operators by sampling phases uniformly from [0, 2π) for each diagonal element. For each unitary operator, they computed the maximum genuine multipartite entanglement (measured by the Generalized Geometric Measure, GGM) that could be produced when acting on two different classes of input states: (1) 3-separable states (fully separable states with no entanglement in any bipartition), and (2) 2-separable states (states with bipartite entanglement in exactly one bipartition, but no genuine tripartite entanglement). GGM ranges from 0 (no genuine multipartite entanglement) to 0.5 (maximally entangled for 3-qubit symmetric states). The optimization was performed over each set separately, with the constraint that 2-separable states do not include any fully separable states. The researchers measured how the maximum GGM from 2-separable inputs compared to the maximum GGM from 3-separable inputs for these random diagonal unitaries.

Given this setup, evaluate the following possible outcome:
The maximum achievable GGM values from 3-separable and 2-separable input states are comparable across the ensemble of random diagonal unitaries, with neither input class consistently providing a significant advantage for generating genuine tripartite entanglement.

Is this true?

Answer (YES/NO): NO